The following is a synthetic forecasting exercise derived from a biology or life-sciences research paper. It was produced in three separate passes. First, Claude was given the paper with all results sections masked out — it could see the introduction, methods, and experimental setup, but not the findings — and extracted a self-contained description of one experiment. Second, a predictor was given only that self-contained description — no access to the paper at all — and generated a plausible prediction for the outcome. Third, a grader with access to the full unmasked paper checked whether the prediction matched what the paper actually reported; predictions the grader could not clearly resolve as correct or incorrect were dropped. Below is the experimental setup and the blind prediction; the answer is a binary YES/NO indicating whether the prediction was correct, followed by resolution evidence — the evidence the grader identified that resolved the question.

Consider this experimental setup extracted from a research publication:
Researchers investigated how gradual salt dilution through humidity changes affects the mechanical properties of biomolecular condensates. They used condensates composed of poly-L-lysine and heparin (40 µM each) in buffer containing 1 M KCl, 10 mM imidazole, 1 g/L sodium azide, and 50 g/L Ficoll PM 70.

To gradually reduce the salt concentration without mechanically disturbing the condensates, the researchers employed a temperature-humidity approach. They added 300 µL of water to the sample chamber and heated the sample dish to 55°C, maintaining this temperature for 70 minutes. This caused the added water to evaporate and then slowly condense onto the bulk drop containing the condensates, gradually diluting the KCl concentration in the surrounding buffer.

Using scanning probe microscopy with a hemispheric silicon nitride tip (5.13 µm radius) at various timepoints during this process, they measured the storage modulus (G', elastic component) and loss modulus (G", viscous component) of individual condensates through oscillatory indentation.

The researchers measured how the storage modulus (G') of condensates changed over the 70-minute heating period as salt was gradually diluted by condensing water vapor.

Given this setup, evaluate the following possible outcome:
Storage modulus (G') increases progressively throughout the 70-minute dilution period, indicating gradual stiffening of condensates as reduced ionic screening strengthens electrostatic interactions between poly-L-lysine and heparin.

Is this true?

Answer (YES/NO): YES